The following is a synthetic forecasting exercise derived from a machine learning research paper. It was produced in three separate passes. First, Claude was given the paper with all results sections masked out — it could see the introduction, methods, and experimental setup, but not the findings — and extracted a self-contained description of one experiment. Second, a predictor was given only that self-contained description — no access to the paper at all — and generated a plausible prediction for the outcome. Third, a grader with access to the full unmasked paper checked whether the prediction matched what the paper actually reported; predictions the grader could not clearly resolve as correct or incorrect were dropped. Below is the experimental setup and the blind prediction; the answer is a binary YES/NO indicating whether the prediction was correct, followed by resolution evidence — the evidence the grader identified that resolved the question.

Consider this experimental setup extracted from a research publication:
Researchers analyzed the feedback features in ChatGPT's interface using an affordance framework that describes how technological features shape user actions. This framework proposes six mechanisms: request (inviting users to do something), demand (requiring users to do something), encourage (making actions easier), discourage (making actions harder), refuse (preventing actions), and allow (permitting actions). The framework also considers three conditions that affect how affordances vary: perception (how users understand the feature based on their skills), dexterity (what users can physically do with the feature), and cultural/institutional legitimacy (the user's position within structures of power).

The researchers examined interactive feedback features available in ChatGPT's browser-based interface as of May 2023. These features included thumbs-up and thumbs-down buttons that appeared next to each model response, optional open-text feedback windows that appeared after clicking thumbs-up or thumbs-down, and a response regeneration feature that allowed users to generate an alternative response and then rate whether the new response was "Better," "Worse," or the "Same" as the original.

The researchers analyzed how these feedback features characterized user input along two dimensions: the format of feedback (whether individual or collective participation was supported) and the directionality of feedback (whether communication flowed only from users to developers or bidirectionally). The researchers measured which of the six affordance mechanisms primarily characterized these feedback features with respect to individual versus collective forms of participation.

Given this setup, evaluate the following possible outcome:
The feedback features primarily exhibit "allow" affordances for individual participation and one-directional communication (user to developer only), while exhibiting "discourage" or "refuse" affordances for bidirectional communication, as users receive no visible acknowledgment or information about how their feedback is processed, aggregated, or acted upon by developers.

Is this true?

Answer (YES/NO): NO